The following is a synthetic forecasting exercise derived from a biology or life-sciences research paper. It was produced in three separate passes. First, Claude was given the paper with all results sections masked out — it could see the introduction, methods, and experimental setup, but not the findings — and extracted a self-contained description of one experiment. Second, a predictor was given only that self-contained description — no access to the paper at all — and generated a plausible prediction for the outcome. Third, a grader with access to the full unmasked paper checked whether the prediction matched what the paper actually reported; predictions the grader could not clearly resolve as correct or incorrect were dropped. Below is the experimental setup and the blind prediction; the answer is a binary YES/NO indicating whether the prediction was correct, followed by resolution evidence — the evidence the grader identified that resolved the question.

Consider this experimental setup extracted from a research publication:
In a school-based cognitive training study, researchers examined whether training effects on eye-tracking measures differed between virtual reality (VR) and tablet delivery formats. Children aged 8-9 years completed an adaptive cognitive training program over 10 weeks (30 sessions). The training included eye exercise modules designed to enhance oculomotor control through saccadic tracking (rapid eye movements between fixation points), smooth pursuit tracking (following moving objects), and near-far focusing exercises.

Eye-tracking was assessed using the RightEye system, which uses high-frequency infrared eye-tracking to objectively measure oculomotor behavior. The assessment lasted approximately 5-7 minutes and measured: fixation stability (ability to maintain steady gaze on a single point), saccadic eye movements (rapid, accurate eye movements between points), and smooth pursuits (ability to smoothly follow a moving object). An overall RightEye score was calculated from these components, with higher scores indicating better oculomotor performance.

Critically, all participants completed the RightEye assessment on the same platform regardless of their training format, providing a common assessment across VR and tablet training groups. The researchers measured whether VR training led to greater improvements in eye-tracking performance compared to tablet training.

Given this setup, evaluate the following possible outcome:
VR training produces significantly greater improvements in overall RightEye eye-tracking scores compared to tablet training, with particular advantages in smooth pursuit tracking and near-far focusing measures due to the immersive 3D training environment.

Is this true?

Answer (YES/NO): NO